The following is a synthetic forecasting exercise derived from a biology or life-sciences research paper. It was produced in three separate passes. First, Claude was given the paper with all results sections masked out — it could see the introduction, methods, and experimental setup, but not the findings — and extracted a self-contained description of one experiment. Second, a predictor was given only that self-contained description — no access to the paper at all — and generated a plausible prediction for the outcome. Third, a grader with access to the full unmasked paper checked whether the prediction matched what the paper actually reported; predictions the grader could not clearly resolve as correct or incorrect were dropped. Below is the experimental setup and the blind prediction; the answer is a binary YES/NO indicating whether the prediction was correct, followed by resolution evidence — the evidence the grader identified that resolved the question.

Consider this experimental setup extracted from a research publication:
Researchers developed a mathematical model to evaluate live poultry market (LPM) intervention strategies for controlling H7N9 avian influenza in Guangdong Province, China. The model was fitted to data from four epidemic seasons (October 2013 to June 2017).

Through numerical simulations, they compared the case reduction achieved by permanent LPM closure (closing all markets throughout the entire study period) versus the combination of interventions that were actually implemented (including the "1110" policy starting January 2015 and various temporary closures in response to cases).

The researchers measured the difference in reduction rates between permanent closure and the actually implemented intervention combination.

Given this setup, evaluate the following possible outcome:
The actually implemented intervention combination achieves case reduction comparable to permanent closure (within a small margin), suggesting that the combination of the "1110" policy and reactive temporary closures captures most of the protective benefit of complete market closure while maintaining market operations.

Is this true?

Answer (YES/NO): NO